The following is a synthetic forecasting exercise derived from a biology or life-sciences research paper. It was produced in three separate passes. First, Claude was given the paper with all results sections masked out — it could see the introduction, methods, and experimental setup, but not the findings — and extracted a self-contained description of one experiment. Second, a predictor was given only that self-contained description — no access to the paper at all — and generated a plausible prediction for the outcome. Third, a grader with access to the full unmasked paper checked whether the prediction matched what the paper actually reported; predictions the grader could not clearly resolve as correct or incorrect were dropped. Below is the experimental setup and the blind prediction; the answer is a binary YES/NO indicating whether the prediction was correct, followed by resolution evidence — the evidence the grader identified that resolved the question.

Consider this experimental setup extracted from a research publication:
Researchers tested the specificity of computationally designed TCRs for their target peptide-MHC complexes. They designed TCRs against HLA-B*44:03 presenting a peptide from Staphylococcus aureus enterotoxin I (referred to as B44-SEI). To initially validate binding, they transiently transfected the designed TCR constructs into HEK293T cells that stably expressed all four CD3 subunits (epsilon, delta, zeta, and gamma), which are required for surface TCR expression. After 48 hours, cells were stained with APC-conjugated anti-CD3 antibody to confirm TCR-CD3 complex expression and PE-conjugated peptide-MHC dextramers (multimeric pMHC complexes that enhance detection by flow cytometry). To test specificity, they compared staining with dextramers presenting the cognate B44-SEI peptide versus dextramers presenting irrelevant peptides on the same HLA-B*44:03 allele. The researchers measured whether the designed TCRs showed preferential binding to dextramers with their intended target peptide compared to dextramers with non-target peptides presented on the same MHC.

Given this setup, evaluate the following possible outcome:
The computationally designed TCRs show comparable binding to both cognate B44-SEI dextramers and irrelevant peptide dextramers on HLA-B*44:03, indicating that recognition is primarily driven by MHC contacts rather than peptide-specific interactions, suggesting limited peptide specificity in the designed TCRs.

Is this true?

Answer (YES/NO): NO